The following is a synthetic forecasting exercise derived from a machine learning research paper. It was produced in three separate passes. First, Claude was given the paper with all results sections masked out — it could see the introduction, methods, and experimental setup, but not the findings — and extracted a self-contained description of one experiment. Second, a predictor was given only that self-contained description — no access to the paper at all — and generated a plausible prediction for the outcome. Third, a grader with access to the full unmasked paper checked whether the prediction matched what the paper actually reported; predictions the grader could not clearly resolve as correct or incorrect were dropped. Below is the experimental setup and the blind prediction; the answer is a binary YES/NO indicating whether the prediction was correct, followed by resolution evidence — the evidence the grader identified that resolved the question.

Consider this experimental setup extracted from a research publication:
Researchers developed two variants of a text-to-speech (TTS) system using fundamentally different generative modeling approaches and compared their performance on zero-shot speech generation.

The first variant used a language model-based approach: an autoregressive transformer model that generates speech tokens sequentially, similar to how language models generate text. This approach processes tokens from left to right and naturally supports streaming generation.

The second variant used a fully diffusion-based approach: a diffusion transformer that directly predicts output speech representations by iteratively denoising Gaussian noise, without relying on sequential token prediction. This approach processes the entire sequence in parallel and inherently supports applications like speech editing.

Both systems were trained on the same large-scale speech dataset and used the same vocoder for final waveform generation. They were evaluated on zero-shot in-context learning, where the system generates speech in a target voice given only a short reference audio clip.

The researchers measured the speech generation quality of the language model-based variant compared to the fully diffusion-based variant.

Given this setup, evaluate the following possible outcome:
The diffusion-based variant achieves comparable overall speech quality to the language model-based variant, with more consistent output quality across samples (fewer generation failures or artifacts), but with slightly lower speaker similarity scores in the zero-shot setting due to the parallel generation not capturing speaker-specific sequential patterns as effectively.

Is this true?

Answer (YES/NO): NO